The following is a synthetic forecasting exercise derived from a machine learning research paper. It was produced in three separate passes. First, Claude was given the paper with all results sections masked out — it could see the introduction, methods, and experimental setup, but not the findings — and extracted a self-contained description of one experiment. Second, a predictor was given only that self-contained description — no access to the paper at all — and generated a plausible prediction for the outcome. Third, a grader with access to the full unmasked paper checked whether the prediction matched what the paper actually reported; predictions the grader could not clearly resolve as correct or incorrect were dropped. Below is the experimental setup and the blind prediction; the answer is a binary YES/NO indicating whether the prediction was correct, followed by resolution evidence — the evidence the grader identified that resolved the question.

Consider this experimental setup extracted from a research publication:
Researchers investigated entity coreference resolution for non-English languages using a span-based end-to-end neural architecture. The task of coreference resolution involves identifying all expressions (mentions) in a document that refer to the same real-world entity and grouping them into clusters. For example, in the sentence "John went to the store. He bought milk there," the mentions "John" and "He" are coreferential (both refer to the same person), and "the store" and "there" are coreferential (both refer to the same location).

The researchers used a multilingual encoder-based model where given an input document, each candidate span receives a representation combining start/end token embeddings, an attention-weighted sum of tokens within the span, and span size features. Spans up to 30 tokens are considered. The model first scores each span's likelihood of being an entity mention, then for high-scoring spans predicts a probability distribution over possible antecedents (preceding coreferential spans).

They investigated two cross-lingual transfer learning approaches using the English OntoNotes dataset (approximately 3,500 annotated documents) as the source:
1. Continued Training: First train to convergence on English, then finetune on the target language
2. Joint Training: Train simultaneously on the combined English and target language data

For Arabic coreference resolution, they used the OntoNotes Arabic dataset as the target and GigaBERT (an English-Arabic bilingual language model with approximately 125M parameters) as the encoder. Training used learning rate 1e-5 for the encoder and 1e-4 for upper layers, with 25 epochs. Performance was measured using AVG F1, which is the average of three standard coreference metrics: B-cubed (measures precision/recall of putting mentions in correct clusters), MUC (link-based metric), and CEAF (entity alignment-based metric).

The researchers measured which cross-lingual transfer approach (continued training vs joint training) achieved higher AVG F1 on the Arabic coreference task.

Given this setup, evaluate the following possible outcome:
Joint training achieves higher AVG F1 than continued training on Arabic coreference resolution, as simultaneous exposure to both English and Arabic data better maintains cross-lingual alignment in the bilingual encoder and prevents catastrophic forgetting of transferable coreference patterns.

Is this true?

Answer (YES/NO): NO